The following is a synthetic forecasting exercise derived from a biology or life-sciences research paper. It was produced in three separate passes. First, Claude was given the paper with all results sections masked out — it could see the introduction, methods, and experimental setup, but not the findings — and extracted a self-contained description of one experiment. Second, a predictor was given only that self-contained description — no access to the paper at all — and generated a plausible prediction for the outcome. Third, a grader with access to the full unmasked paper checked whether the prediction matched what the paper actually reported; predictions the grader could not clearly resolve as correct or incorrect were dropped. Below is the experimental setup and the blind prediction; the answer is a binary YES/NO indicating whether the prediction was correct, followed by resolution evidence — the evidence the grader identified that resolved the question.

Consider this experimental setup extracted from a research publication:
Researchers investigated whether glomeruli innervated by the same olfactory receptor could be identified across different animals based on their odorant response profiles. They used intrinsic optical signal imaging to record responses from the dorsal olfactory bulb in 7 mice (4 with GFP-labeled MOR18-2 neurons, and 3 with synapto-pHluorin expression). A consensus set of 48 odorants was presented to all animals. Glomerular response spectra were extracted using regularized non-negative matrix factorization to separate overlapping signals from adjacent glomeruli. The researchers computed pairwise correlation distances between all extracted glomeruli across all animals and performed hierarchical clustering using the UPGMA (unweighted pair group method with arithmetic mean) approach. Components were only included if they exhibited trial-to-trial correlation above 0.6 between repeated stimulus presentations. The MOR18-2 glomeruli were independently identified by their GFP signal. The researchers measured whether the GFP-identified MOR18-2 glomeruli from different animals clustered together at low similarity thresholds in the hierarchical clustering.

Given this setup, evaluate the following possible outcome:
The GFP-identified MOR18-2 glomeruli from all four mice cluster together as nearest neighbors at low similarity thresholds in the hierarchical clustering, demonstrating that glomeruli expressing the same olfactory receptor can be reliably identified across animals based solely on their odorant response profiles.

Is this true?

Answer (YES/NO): YES